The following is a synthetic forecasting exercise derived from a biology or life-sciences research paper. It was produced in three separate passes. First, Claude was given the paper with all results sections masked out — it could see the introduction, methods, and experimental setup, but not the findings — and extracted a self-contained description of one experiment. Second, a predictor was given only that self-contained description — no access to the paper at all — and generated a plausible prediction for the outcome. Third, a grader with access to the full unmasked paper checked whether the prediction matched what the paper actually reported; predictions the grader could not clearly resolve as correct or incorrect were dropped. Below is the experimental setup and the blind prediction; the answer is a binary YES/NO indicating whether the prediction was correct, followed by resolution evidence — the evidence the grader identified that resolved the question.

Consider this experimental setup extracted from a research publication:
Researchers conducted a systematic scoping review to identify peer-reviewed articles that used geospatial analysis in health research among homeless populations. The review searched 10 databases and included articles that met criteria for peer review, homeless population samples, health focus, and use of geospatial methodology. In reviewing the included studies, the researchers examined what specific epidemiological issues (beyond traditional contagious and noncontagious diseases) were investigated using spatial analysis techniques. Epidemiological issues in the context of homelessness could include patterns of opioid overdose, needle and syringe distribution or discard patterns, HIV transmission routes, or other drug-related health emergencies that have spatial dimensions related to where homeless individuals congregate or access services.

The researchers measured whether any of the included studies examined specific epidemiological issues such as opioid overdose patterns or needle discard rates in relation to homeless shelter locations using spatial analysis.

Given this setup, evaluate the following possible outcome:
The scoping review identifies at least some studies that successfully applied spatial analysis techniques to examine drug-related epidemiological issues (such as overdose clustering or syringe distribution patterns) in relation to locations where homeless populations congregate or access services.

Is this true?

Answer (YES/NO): YES